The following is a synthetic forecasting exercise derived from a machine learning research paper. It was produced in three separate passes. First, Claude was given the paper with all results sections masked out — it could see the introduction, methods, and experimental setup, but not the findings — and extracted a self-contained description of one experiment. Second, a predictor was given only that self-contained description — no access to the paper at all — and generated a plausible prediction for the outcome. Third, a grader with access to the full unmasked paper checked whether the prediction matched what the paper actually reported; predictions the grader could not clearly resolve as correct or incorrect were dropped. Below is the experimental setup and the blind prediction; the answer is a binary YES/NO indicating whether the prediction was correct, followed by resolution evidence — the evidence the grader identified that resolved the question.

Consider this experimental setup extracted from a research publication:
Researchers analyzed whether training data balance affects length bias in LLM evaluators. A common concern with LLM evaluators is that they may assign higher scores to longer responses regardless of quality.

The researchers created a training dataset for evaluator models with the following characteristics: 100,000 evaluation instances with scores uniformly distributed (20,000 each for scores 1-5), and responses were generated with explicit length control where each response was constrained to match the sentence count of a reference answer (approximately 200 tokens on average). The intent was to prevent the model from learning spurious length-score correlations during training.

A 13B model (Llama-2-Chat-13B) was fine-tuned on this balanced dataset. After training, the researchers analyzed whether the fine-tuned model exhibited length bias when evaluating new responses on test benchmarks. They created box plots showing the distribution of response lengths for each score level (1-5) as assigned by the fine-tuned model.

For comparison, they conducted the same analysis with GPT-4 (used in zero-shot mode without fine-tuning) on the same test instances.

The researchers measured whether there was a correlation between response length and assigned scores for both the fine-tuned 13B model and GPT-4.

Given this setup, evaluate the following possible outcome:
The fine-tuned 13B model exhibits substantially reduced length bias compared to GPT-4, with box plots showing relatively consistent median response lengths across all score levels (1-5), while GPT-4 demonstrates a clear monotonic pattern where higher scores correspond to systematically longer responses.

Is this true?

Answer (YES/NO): NO